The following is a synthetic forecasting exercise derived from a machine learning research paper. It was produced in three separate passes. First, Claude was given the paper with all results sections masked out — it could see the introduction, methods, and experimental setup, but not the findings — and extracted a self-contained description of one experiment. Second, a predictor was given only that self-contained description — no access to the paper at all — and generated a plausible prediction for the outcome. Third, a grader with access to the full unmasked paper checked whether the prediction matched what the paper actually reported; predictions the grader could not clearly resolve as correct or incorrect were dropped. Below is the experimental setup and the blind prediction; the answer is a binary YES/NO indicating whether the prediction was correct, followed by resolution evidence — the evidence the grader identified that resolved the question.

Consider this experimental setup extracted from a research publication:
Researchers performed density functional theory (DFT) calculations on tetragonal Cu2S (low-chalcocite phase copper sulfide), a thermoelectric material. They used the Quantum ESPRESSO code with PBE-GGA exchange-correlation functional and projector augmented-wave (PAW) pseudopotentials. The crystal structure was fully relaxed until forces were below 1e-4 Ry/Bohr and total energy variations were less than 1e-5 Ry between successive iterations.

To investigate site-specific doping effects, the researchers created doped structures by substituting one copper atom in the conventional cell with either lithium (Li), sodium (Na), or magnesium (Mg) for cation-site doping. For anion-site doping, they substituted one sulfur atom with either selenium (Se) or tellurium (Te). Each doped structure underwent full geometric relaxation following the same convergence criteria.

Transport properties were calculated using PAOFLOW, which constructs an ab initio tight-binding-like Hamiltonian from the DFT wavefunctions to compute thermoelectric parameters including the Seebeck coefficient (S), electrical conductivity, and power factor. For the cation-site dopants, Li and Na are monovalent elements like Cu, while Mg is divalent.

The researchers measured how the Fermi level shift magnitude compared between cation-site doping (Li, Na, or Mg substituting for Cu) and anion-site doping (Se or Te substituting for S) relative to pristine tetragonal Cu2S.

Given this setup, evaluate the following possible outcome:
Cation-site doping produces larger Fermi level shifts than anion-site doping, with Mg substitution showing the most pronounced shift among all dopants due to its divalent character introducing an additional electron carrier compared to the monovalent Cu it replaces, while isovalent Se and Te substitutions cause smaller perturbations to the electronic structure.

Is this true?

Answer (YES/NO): NO